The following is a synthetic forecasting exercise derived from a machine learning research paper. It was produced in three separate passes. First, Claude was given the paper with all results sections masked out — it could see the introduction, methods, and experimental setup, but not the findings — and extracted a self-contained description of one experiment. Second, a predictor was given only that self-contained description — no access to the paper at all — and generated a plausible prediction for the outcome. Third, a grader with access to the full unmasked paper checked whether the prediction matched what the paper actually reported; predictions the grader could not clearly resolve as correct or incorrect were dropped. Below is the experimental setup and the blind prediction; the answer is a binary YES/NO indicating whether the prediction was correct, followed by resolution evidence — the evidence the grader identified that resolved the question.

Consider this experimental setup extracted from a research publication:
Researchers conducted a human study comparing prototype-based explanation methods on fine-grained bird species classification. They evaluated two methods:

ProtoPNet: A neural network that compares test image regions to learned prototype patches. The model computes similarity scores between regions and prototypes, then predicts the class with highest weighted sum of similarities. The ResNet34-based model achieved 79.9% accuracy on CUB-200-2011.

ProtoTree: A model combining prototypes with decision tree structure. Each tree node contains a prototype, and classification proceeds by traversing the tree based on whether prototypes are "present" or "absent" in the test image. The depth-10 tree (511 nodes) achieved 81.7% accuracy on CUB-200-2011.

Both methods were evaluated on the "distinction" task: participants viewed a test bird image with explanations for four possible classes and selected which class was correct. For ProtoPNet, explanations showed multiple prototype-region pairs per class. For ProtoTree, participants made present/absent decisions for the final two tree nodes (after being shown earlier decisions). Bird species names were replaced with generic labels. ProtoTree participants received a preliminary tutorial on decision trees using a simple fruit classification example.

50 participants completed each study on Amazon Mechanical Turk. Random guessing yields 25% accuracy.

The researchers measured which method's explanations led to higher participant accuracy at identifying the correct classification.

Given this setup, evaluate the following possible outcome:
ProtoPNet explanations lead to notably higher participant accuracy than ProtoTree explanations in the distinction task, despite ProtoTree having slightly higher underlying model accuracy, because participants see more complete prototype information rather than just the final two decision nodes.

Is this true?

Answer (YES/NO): YES